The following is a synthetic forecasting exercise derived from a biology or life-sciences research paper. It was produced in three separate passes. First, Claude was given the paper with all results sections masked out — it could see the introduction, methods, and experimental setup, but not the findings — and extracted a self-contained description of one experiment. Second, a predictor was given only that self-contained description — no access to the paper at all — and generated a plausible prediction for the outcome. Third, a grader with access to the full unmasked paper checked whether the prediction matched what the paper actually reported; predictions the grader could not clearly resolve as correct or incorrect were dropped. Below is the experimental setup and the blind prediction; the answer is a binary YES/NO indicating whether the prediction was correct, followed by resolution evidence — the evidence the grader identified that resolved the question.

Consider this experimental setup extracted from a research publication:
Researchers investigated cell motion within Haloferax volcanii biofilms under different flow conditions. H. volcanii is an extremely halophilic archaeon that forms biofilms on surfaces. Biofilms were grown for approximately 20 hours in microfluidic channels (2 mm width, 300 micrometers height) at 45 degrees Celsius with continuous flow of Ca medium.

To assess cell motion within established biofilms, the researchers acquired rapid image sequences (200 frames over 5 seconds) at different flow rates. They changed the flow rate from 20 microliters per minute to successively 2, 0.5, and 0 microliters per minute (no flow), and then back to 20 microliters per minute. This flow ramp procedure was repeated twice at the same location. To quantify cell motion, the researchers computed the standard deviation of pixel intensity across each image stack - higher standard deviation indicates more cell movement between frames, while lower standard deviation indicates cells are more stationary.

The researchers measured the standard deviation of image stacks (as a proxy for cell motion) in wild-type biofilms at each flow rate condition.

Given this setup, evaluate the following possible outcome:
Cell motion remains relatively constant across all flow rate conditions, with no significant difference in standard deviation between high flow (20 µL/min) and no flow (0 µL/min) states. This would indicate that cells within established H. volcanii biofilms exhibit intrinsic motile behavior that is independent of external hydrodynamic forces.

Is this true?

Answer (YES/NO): NO